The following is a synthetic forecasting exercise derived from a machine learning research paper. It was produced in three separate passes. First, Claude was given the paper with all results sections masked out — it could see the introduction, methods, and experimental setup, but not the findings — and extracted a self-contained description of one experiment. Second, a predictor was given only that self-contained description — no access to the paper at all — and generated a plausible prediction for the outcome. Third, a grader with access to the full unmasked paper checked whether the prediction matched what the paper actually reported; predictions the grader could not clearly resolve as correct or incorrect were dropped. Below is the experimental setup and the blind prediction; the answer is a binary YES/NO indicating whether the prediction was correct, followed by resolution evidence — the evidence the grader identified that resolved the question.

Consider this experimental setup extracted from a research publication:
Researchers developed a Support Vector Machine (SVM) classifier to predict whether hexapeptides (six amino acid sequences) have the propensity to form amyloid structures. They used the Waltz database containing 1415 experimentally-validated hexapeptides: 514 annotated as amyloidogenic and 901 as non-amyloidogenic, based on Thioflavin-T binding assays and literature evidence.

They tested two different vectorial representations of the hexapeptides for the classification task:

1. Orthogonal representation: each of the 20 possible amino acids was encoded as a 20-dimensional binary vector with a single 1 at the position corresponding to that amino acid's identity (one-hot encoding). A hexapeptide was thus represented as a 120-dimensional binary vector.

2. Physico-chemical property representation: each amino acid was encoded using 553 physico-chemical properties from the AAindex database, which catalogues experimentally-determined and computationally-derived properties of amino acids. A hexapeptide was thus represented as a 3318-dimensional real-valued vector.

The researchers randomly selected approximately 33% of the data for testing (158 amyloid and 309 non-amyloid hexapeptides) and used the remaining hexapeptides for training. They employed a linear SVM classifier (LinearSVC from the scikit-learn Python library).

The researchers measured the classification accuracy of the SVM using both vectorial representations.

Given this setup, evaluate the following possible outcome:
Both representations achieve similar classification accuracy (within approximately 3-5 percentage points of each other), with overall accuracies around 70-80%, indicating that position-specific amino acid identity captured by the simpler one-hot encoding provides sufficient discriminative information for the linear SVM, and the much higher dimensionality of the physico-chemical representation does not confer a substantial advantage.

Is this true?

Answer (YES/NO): NO